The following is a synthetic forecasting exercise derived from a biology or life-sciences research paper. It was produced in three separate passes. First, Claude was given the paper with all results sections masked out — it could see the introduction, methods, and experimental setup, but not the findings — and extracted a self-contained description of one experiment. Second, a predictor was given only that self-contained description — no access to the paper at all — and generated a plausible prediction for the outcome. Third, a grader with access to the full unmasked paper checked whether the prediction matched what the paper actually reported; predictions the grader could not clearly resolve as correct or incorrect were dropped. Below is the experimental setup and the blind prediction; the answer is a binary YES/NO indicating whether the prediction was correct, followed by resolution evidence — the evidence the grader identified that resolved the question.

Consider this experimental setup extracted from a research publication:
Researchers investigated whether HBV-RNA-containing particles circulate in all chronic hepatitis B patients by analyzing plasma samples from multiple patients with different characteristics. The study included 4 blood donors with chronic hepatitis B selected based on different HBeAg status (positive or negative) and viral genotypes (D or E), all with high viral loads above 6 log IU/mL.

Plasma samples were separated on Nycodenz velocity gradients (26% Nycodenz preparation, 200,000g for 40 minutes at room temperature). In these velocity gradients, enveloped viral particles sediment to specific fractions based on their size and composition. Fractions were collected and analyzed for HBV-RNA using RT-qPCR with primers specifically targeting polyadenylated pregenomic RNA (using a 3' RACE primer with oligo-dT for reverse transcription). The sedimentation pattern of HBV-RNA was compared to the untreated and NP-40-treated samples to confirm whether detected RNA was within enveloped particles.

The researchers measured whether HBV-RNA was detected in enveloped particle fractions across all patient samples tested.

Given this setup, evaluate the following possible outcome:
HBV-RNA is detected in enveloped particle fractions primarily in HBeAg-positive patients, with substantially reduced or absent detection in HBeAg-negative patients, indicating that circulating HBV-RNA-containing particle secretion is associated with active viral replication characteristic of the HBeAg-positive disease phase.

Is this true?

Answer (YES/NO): NO